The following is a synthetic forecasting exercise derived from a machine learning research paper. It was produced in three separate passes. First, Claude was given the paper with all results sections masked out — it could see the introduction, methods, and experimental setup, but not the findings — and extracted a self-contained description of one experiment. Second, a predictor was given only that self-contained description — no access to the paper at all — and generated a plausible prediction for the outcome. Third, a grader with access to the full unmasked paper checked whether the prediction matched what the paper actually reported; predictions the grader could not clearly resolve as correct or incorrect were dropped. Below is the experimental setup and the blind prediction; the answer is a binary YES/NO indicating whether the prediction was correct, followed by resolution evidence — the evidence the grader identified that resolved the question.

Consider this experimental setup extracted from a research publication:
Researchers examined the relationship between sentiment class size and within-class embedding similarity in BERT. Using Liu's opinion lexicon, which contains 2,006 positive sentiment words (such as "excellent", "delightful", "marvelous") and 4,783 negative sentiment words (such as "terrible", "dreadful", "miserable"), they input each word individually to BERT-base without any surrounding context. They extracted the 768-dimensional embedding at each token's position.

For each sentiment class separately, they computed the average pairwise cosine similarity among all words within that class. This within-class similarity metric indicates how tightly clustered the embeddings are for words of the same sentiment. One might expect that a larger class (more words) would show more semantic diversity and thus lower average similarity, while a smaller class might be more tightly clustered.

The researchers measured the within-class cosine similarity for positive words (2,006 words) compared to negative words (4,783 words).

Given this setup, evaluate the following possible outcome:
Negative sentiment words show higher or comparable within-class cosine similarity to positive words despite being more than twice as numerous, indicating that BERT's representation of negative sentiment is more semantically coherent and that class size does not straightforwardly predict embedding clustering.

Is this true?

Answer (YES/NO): YES